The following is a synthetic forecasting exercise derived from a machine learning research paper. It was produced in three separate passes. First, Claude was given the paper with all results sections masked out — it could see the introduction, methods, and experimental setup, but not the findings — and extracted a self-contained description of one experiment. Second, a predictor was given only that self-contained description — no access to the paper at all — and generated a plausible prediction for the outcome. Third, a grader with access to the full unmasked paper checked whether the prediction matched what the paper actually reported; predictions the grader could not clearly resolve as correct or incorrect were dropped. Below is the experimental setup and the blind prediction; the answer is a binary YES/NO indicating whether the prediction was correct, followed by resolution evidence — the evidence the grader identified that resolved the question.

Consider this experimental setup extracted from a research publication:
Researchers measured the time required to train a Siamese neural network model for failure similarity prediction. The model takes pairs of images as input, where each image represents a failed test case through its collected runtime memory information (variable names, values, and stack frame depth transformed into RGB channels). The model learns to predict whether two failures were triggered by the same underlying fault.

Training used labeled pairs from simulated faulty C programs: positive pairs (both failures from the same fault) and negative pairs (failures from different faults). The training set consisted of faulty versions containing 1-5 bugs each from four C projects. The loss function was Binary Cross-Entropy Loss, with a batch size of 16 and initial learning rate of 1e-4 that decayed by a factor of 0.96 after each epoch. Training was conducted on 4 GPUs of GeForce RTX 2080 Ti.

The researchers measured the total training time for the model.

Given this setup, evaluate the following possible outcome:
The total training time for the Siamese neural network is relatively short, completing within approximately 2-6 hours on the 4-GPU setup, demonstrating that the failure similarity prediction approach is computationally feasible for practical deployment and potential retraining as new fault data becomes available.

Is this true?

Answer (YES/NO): NO